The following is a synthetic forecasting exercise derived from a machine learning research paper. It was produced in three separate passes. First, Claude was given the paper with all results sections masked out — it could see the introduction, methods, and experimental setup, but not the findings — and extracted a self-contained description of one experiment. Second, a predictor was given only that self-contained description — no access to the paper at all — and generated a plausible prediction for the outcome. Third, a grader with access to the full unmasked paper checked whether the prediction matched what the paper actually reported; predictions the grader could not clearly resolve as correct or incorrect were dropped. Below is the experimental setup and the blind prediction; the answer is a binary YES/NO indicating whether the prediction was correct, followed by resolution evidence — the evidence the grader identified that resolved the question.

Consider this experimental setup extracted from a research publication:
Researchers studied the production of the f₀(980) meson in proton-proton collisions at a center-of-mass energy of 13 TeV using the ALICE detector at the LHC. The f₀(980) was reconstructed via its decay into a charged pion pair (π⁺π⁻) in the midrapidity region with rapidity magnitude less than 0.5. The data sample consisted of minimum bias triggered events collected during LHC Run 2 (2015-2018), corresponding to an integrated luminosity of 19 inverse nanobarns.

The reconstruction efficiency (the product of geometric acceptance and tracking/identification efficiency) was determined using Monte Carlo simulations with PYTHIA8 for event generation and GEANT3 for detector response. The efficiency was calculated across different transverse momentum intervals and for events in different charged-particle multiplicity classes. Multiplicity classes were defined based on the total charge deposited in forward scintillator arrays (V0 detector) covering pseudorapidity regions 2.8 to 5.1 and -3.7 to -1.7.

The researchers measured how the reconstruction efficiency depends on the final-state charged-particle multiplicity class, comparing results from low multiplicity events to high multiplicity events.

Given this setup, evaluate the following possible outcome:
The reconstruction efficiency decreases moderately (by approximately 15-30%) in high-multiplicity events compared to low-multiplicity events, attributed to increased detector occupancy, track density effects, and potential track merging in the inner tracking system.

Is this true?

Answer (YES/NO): NO